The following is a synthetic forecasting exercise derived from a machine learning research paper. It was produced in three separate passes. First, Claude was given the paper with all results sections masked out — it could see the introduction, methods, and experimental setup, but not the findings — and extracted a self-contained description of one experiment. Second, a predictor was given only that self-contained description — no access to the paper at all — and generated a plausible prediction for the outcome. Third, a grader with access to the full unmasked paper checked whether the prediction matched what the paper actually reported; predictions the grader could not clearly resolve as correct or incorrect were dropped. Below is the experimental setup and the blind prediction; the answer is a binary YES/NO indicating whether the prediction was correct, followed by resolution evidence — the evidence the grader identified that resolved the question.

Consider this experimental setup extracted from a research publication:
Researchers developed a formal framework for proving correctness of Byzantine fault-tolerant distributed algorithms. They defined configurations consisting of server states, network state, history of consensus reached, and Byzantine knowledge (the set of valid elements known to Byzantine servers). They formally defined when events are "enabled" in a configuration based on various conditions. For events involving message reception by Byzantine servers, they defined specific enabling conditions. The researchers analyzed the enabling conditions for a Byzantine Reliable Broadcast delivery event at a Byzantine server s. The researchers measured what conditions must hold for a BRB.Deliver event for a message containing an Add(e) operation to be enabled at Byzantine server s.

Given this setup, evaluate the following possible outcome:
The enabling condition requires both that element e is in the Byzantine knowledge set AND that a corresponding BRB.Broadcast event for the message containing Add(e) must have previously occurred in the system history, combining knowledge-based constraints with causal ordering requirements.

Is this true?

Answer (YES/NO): NO